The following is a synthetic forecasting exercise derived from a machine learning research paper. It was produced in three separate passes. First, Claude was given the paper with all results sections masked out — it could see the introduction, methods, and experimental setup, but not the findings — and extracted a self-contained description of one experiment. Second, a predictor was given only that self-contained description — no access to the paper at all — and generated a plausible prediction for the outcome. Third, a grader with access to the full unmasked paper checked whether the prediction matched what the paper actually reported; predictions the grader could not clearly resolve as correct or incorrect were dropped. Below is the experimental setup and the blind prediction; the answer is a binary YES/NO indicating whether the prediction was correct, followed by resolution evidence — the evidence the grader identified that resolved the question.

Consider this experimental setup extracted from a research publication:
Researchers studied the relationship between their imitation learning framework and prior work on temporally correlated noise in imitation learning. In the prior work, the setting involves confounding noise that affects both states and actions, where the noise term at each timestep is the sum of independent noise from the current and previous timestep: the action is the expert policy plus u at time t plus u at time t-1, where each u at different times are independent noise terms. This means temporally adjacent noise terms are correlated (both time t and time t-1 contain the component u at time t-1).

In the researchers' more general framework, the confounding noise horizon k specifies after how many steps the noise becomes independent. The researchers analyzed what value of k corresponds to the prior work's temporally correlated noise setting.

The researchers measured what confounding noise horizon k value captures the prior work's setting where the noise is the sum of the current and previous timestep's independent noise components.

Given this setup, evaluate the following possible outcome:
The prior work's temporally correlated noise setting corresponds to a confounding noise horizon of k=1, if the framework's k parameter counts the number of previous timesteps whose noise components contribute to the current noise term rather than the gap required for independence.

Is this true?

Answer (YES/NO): NO